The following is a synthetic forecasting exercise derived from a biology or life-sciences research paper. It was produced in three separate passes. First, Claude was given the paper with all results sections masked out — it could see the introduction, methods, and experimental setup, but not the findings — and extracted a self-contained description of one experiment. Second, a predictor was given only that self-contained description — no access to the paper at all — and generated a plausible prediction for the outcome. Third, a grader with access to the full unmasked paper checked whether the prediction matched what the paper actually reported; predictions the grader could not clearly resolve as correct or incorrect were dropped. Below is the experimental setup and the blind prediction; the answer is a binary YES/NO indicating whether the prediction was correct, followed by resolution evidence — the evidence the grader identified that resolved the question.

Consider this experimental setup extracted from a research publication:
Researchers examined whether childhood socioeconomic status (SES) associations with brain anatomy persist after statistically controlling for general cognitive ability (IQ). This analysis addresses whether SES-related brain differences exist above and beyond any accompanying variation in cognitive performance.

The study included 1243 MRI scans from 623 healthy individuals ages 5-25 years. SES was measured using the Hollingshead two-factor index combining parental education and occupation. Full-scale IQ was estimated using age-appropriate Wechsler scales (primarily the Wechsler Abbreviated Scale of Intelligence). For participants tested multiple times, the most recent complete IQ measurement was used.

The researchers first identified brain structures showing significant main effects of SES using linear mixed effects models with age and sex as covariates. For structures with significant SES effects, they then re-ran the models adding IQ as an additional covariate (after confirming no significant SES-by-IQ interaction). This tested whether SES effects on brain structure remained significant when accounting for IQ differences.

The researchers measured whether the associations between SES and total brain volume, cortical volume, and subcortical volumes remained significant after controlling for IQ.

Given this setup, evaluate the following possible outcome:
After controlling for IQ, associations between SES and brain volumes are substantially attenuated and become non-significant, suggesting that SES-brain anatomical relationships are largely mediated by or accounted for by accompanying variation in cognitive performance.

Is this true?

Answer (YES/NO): NO